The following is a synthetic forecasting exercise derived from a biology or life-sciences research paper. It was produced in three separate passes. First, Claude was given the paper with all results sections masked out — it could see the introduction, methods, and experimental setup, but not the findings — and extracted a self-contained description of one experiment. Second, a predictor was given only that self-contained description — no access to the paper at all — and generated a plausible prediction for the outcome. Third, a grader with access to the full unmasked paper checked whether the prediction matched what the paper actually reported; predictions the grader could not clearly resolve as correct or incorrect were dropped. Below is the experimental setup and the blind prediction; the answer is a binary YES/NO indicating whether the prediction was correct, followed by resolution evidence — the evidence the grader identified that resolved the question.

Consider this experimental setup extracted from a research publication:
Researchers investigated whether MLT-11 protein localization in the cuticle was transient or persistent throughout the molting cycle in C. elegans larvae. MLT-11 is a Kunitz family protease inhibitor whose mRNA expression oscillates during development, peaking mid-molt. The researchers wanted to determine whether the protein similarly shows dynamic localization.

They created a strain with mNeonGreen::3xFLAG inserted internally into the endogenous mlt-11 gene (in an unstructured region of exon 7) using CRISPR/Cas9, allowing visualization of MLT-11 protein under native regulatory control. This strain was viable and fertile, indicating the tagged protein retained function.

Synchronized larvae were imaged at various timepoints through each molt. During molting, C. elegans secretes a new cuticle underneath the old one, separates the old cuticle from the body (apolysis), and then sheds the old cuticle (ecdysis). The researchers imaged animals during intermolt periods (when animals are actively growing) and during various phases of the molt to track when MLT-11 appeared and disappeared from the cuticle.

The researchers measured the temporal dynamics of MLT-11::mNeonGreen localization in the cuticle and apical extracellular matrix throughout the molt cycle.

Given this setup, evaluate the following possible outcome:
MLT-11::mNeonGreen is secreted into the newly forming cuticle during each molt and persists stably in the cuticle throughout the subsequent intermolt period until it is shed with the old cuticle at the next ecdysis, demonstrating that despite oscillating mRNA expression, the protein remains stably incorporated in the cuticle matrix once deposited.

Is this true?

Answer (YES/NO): NO